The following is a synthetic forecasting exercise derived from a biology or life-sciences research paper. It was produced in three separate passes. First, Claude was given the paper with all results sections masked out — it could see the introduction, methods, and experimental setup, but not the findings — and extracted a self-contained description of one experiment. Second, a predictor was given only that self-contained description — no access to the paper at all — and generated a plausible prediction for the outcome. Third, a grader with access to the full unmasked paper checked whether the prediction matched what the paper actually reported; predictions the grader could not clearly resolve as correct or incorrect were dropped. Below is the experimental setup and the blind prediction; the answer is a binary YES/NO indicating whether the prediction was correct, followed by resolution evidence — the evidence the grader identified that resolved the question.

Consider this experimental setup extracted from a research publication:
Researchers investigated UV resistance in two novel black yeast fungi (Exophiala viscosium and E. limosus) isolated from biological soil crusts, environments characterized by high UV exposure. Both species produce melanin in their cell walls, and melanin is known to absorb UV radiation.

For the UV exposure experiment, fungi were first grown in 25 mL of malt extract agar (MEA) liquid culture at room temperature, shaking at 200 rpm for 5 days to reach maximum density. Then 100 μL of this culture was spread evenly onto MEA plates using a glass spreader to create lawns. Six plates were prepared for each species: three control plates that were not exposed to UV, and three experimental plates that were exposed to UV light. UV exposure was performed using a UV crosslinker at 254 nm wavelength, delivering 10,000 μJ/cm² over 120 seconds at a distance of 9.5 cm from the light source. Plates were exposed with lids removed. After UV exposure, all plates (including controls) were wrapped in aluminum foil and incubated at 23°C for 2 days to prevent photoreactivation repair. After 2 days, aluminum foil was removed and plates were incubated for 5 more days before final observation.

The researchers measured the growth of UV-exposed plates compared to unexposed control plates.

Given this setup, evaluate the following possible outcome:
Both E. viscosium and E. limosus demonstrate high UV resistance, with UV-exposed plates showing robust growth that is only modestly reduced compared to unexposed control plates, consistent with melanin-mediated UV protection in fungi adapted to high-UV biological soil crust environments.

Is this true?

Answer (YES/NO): NO